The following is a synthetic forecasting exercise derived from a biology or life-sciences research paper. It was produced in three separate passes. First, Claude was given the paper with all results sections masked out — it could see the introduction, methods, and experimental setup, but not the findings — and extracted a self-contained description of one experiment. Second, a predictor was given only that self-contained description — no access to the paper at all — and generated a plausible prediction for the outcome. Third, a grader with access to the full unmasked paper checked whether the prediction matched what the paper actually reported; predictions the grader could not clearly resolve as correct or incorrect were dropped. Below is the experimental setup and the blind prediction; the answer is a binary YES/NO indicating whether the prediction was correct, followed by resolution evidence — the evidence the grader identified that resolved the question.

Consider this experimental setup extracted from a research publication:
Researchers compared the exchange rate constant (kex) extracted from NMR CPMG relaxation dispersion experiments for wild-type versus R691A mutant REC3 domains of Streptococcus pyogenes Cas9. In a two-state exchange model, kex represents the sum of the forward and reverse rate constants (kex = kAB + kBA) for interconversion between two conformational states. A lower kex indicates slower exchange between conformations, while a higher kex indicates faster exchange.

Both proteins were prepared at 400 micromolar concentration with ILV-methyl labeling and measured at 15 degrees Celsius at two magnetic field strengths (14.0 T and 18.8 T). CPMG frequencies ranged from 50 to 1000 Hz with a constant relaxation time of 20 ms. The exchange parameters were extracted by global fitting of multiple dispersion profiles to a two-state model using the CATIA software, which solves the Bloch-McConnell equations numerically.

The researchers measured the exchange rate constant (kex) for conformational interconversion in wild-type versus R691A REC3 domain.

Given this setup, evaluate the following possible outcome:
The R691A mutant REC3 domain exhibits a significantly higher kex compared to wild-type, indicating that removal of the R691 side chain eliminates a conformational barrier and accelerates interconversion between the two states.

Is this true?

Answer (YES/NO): NO